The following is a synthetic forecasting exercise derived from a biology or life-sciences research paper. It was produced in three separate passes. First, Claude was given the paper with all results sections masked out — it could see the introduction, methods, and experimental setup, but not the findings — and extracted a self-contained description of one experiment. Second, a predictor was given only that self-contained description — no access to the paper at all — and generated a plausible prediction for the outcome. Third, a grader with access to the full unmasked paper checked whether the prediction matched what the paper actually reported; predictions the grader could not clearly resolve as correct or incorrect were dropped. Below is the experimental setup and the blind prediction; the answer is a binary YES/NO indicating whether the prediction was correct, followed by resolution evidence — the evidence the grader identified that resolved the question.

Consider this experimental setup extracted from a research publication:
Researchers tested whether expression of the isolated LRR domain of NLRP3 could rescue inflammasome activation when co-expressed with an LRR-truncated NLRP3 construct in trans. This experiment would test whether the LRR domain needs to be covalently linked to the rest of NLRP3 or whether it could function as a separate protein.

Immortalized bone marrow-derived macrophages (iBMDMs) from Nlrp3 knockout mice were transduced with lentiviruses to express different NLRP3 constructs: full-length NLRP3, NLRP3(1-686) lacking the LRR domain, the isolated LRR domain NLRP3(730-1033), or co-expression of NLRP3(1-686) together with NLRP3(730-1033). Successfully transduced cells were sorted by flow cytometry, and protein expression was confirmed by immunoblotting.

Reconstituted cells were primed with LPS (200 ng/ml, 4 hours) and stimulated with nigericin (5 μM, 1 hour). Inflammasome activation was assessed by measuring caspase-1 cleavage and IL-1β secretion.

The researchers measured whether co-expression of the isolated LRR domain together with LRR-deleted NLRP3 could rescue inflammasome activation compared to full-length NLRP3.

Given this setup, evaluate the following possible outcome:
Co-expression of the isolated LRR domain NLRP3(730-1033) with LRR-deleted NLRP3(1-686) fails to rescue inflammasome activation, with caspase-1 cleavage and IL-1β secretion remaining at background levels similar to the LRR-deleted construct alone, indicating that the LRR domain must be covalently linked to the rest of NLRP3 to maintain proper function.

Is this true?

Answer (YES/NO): YES